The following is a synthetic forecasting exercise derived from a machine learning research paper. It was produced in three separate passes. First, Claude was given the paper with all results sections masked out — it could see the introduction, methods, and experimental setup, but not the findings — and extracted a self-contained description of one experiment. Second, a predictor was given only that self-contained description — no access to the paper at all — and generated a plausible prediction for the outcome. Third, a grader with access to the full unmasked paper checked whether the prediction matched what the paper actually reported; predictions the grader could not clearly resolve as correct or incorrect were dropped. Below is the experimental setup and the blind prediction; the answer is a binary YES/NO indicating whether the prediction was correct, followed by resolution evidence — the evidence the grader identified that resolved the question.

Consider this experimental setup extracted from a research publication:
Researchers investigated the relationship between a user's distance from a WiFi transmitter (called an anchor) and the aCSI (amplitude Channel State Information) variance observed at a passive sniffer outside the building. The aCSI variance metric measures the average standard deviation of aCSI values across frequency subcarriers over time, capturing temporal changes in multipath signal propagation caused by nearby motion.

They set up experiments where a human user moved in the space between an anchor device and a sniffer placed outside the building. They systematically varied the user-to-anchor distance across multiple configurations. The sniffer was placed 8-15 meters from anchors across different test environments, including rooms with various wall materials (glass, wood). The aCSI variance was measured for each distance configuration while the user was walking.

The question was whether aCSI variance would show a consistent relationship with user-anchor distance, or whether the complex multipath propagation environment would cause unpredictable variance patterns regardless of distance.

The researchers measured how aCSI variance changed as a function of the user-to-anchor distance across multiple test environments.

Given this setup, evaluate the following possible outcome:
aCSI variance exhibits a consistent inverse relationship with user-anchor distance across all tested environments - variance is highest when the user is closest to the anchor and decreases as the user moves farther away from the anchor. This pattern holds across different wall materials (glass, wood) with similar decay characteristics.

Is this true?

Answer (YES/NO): YES